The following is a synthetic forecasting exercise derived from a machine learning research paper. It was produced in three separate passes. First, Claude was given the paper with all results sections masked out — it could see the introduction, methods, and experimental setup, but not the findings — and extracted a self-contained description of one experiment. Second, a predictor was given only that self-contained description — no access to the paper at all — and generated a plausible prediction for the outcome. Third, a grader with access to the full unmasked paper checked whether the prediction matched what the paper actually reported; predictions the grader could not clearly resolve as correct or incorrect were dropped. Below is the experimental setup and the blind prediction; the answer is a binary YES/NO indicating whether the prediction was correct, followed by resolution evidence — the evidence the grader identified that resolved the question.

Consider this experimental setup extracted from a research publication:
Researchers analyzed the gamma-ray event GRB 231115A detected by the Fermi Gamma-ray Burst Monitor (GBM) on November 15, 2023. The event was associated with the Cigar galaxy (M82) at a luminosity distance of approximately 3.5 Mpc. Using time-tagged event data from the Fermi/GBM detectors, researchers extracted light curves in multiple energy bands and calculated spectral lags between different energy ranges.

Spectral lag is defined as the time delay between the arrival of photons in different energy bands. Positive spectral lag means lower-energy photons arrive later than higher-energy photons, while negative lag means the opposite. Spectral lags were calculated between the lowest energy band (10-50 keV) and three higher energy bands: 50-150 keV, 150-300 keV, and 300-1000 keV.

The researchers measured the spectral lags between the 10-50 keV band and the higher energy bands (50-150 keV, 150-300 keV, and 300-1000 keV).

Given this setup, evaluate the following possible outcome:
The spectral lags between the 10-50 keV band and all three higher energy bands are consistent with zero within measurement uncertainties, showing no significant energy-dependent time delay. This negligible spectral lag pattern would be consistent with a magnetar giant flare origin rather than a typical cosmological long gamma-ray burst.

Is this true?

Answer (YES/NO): YES